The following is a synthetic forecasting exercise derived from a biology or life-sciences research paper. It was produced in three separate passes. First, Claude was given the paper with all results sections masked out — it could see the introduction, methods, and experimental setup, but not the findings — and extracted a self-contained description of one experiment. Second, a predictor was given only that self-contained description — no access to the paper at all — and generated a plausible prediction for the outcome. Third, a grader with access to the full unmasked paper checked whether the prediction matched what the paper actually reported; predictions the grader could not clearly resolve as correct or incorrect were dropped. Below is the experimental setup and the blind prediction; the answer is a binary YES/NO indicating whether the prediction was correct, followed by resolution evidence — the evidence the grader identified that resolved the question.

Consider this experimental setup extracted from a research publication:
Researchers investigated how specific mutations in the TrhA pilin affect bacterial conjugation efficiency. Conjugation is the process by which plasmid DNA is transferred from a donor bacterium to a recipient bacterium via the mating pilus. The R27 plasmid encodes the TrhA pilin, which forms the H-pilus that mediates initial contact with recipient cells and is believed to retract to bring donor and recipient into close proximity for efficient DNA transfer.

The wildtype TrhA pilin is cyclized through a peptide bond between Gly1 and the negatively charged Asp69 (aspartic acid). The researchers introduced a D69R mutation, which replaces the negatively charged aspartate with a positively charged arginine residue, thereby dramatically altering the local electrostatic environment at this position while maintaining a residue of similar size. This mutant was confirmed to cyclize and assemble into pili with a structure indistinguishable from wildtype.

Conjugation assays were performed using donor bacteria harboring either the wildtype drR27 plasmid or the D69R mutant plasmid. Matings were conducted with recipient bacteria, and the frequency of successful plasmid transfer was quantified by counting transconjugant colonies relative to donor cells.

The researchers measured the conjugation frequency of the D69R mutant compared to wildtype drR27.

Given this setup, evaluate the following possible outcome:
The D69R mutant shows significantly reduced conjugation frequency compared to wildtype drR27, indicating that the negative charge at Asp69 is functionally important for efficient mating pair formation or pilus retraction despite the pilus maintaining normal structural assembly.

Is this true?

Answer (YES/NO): YES